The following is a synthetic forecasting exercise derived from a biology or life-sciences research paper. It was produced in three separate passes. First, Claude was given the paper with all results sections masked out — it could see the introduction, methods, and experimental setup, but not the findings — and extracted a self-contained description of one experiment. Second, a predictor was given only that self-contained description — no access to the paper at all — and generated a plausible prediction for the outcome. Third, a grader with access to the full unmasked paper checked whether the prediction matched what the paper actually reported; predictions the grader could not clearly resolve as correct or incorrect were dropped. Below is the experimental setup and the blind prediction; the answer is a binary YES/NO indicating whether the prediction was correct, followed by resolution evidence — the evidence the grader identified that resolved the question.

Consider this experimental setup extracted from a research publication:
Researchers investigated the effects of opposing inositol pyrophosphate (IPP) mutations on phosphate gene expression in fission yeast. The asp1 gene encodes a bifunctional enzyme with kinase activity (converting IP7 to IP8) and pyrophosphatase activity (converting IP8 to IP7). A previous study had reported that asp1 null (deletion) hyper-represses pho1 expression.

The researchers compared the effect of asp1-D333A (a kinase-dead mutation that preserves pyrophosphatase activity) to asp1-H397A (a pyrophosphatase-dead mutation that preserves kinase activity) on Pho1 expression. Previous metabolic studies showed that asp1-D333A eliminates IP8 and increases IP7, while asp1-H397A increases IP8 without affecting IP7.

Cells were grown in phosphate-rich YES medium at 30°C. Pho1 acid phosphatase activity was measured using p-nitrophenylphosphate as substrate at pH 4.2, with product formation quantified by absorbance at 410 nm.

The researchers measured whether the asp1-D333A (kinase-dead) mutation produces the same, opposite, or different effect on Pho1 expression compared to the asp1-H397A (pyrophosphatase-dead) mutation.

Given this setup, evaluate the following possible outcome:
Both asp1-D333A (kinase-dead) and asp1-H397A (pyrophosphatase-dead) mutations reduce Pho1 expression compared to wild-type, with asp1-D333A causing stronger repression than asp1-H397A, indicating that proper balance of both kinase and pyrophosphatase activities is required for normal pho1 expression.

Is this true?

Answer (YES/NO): NO